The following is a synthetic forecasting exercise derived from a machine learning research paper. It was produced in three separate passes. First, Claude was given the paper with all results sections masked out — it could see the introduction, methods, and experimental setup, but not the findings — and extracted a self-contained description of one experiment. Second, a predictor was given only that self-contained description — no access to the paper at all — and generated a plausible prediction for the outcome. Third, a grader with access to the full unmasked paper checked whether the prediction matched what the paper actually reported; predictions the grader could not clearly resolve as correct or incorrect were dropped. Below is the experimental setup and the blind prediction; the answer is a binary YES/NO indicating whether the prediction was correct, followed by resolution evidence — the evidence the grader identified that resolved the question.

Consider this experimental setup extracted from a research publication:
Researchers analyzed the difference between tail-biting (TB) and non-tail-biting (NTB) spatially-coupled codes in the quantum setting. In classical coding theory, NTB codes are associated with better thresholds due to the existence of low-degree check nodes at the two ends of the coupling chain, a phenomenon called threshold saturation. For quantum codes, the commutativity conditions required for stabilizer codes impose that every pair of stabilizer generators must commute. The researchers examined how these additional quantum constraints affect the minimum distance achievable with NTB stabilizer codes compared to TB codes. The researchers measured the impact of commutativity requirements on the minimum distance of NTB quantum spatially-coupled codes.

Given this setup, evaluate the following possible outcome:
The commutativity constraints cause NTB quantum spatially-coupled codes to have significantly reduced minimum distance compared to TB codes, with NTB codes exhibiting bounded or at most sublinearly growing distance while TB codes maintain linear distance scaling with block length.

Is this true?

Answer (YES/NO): NO